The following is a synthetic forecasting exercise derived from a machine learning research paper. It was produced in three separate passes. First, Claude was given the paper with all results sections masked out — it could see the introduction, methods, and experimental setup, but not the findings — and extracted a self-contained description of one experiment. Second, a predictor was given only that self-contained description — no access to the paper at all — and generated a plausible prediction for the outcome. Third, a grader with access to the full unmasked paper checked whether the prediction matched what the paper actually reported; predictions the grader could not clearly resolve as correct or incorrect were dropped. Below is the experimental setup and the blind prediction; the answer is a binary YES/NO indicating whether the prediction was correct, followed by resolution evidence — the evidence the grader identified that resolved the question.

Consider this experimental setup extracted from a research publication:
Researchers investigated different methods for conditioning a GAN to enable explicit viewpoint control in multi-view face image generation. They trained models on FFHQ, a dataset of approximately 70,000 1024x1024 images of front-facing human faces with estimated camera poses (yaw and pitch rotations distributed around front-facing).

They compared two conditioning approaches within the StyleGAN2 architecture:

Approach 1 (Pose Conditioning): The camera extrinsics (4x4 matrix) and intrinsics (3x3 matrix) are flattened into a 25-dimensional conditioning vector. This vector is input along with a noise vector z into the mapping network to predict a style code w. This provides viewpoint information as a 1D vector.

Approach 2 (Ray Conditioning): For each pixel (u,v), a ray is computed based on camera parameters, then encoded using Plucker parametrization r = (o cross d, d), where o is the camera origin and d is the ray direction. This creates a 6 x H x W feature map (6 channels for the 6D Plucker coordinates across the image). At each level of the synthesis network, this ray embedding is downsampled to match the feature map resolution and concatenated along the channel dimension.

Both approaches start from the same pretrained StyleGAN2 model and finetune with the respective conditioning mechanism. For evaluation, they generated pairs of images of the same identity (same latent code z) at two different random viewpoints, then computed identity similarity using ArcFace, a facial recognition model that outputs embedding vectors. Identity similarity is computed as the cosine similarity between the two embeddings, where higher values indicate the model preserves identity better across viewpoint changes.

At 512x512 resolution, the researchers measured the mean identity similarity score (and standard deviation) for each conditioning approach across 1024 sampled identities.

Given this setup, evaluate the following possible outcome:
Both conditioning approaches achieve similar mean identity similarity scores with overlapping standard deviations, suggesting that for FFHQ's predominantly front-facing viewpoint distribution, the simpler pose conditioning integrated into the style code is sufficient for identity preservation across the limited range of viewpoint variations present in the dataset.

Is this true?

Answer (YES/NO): NO